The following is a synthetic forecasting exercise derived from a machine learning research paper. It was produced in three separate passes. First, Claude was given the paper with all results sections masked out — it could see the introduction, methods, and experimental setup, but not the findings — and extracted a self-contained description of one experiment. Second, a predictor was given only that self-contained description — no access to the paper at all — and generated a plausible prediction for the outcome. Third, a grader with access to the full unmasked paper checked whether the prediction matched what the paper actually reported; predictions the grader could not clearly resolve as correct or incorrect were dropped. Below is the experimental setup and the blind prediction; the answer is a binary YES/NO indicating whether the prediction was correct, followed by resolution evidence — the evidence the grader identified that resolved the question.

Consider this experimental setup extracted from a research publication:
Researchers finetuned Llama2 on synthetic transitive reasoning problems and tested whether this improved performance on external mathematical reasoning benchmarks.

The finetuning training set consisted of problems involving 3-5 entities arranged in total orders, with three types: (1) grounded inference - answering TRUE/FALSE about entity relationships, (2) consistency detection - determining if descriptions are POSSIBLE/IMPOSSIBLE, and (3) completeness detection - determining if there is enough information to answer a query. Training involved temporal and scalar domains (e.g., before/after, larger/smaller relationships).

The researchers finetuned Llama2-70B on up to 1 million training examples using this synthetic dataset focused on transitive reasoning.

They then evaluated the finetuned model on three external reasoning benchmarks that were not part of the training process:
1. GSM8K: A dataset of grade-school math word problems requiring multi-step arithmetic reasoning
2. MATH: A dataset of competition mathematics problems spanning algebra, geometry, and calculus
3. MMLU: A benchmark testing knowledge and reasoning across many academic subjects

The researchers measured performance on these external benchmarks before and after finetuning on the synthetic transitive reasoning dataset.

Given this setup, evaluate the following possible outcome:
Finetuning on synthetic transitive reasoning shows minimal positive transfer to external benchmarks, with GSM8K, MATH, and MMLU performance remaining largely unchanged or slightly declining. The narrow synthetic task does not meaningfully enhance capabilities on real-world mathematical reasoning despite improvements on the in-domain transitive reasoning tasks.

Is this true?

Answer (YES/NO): YES